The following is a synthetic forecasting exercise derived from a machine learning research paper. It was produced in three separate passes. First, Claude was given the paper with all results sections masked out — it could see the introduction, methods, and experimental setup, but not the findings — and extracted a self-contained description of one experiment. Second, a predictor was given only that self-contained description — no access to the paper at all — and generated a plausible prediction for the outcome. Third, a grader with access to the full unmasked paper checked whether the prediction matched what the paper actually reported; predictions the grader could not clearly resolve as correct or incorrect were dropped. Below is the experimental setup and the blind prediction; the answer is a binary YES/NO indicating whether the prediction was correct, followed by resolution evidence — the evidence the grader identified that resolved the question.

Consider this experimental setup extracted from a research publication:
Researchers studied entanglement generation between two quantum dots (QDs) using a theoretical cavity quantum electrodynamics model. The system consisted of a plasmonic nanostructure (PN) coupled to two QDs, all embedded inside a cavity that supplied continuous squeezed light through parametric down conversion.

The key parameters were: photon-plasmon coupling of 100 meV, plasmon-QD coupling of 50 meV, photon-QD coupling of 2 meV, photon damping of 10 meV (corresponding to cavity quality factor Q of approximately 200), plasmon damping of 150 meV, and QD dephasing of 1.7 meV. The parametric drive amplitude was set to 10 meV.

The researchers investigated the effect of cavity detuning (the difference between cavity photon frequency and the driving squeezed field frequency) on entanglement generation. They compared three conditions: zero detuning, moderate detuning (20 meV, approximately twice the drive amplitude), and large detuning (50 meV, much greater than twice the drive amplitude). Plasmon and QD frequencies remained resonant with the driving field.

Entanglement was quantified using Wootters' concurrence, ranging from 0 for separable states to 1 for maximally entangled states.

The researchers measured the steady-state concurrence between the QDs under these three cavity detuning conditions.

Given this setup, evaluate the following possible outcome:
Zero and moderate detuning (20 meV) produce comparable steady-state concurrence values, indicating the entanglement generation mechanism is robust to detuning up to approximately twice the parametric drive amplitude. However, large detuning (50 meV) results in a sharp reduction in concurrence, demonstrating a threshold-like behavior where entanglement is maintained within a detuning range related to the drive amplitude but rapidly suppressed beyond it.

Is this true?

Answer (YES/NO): NO